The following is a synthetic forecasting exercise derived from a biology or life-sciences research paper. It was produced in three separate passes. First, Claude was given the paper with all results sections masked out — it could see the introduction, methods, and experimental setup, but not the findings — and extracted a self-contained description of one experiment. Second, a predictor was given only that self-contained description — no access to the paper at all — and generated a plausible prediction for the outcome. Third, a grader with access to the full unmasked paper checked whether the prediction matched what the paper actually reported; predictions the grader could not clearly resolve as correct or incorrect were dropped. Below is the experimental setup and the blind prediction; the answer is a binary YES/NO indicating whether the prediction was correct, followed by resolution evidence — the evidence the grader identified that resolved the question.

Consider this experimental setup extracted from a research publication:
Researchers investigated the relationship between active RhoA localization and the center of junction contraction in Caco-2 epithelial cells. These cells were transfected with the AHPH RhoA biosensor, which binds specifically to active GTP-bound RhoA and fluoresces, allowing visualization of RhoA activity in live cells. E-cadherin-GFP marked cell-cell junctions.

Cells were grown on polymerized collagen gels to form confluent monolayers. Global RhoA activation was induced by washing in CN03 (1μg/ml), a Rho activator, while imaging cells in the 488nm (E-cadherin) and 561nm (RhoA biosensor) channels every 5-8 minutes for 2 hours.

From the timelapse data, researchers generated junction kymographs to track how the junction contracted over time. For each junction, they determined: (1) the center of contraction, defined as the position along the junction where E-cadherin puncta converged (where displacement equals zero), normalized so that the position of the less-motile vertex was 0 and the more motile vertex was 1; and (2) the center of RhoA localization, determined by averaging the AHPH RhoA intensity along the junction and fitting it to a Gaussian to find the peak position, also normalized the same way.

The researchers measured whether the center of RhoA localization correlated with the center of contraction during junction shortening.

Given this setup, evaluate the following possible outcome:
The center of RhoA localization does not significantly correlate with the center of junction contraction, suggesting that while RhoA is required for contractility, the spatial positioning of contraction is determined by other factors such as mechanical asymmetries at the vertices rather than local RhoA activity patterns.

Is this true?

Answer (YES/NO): NO